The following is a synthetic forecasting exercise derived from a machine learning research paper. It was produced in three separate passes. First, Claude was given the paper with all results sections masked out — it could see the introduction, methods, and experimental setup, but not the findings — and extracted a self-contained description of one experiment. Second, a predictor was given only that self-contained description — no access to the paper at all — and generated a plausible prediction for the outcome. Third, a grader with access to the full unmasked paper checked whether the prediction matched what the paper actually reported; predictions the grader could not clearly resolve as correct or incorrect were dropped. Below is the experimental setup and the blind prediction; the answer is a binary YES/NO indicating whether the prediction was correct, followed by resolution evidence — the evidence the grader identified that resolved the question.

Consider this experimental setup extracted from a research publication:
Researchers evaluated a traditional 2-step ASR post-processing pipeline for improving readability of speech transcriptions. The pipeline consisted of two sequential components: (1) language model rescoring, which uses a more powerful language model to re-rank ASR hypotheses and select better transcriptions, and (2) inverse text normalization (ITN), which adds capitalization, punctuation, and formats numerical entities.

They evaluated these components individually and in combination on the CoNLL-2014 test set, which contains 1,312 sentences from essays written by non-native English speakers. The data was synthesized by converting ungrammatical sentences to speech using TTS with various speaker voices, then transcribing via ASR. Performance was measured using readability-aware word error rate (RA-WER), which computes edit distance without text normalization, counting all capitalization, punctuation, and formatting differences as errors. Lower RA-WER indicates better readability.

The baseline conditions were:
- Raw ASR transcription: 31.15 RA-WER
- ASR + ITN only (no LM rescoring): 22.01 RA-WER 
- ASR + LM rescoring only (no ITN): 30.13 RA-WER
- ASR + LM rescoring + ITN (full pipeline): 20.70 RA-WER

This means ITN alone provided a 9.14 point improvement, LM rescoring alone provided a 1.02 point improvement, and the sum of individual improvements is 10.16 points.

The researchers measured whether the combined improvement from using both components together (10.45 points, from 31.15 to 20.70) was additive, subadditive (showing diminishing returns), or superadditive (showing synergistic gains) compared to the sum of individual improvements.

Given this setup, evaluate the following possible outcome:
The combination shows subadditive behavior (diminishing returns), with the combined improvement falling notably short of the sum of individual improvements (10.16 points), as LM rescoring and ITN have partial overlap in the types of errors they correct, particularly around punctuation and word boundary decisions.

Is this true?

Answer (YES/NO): NO